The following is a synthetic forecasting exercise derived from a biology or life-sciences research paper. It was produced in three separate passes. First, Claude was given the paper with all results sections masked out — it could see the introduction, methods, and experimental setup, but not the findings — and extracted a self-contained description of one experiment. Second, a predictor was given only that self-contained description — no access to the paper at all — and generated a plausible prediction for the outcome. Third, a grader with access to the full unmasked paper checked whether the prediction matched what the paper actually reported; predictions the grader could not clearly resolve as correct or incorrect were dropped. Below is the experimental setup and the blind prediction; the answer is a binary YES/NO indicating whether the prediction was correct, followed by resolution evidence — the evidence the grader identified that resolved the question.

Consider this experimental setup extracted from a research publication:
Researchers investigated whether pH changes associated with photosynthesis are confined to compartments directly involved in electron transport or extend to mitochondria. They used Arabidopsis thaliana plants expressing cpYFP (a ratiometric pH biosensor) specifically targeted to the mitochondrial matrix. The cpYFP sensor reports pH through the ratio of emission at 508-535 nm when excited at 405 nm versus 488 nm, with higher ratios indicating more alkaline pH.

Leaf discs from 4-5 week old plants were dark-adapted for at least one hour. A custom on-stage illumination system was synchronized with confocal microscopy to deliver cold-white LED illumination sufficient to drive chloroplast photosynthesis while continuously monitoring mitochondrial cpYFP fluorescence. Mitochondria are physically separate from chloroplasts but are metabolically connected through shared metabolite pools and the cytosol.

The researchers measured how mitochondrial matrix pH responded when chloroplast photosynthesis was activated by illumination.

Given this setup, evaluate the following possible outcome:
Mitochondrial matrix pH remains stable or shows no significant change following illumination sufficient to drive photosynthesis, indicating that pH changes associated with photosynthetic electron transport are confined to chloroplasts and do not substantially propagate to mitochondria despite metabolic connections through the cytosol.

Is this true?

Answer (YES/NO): NO